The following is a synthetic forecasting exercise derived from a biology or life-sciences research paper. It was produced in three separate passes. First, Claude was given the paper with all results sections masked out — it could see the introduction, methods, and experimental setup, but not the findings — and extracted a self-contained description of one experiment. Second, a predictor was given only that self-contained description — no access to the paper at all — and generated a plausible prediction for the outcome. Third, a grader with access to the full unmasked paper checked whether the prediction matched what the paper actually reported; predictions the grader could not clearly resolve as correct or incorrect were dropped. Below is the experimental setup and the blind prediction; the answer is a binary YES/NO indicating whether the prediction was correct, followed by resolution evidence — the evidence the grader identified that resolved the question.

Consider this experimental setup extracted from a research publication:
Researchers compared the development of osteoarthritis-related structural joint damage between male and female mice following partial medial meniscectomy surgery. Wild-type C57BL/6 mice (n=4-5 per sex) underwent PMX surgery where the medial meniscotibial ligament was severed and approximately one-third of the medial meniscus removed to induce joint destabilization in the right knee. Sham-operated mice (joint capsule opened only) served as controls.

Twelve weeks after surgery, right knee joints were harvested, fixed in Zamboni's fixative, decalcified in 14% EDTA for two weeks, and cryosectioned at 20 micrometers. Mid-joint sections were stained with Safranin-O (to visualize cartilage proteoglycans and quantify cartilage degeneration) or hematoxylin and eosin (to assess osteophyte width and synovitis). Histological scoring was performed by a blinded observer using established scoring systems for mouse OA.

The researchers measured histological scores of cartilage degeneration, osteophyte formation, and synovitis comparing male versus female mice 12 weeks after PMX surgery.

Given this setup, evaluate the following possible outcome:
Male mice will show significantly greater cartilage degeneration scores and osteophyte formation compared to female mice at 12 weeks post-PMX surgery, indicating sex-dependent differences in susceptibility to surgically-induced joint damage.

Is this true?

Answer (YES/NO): YES